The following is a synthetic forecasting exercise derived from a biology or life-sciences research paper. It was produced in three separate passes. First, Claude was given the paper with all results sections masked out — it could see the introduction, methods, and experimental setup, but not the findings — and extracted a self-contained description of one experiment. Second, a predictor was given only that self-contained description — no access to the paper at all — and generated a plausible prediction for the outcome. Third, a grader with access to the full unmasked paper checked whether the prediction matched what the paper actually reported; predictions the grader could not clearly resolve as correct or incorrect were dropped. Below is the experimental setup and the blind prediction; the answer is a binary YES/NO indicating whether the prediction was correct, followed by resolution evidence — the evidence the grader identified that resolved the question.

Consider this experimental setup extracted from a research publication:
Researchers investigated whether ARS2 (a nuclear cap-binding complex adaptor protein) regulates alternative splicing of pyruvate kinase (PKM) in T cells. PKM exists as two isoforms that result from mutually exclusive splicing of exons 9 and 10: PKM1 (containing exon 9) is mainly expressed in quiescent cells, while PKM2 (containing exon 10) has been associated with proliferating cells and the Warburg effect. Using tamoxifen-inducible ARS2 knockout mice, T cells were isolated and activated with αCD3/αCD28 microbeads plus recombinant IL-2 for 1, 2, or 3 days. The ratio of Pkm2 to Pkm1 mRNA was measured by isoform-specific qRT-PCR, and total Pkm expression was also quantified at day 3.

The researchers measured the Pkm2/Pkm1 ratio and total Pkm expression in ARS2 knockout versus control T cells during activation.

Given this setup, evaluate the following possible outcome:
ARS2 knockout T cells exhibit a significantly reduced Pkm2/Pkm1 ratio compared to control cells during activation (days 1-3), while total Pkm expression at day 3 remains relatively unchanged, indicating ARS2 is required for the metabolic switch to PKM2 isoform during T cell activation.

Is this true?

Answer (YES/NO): YES